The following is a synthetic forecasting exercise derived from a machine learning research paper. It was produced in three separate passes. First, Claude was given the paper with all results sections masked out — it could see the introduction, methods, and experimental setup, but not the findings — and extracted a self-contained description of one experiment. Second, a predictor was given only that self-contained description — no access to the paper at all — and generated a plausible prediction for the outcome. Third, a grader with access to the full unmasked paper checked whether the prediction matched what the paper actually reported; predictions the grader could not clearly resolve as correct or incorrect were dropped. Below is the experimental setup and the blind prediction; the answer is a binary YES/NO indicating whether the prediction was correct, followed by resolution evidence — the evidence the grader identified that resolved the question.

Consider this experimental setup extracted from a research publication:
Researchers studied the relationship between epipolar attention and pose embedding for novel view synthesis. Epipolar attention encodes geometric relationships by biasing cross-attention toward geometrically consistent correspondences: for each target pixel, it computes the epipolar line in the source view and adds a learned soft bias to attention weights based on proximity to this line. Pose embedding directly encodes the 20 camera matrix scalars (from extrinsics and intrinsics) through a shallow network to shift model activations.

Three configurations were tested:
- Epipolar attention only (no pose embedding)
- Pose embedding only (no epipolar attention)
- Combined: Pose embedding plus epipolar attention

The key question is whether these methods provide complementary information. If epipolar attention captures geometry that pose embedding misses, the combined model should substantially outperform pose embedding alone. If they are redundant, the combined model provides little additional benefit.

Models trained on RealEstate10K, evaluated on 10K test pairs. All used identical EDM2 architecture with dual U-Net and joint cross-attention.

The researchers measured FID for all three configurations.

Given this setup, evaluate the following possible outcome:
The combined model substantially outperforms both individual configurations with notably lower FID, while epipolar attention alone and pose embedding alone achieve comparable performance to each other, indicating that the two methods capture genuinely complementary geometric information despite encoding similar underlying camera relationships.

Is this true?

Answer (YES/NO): NO